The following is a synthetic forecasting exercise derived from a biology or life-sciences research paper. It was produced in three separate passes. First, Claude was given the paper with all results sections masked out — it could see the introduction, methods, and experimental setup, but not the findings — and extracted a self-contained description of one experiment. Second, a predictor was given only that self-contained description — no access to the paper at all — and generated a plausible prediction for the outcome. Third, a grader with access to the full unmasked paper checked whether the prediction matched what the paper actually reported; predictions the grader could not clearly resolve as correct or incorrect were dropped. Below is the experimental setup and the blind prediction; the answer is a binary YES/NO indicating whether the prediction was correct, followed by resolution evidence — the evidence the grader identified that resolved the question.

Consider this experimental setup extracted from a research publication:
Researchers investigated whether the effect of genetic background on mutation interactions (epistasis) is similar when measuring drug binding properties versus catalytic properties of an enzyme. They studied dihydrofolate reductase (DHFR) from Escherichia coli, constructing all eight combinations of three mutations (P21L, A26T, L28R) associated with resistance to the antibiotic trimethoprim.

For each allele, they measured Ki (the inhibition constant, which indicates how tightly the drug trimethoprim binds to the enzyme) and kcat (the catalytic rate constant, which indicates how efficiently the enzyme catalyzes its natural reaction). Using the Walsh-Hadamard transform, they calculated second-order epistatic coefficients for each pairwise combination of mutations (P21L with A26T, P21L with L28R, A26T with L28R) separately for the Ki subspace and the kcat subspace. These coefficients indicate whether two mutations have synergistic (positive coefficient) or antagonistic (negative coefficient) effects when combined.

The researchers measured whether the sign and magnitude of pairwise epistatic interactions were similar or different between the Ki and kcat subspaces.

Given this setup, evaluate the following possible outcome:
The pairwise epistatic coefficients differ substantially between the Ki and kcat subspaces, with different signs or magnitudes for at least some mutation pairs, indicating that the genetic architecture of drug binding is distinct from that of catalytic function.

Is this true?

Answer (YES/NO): YES